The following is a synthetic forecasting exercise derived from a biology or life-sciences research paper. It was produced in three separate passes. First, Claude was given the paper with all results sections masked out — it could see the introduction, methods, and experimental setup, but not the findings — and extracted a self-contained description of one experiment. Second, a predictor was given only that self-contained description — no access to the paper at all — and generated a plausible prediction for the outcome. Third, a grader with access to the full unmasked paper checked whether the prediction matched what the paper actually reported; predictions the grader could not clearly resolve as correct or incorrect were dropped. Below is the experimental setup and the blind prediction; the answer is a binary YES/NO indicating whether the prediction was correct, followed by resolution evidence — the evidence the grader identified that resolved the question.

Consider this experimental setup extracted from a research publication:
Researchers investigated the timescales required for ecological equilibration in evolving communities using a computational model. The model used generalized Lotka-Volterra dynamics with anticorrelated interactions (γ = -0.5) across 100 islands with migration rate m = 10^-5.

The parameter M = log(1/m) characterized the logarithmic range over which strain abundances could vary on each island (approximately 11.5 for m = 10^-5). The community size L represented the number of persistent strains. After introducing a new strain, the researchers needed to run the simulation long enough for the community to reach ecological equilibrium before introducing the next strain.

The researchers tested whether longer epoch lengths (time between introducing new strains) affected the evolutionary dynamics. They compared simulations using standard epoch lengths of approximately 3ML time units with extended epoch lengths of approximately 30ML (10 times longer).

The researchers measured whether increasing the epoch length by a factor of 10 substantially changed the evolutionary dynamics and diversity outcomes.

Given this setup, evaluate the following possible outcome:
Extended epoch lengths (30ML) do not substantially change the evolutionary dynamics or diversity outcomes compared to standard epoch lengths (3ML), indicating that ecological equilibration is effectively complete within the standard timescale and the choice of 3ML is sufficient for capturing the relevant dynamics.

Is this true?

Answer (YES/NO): YES